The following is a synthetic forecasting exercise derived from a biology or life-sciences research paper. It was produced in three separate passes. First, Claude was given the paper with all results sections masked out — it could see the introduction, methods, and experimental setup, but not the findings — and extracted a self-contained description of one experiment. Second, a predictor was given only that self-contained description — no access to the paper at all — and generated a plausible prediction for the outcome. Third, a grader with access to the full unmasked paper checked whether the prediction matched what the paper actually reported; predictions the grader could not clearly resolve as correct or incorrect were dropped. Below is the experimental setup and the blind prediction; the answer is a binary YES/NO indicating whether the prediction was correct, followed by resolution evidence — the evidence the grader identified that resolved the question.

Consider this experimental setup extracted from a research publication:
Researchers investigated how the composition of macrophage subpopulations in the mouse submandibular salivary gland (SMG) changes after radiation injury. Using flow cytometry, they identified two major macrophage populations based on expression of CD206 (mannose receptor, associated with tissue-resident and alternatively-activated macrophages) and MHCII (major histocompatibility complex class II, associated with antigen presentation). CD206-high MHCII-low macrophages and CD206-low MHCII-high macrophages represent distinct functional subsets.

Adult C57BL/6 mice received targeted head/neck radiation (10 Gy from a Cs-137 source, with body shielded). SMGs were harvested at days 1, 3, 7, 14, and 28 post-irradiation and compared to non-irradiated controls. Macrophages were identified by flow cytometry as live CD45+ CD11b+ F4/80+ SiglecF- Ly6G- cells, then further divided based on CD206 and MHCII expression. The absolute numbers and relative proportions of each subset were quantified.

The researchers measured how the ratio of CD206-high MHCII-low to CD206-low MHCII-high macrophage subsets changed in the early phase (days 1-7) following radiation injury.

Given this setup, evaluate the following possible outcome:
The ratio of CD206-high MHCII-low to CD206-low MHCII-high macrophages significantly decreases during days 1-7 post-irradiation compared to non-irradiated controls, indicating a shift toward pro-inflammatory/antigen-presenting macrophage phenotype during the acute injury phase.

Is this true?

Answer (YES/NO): NO